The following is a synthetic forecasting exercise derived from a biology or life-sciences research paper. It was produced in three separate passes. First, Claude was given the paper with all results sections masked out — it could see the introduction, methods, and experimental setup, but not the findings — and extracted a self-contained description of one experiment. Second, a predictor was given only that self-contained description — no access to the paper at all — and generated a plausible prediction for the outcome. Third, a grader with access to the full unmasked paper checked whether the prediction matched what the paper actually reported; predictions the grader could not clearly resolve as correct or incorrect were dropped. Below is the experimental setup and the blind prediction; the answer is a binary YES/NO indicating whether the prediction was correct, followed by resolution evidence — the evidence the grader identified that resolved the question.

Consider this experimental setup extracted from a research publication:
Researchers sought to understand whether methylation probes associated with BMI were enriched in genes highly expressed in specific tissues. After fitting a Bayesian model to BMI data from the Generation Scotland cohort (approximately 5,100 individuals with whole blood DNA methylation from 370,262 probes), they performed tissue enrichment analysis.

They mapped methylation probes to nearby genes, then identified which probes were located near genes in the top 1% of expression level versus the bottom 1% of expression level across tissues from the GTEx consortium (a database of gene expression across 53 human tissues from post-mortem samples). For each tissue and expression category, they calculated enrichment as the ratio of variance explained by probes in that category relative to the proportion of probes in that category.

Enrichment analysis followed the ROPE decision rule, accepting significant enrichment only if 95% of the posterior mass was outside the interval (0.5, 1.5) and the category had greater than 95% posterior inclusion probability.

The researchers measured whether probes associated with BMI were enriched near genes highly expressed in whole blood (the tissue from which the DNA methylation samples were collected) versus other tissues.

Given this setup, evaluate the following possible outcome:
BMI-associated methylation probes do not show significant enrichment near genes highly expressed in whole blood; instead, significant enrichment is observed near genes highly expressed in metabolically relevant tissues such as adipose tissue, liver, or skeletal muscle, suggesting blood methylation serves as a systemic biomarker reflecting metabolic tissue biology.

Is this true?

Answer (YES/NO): NO